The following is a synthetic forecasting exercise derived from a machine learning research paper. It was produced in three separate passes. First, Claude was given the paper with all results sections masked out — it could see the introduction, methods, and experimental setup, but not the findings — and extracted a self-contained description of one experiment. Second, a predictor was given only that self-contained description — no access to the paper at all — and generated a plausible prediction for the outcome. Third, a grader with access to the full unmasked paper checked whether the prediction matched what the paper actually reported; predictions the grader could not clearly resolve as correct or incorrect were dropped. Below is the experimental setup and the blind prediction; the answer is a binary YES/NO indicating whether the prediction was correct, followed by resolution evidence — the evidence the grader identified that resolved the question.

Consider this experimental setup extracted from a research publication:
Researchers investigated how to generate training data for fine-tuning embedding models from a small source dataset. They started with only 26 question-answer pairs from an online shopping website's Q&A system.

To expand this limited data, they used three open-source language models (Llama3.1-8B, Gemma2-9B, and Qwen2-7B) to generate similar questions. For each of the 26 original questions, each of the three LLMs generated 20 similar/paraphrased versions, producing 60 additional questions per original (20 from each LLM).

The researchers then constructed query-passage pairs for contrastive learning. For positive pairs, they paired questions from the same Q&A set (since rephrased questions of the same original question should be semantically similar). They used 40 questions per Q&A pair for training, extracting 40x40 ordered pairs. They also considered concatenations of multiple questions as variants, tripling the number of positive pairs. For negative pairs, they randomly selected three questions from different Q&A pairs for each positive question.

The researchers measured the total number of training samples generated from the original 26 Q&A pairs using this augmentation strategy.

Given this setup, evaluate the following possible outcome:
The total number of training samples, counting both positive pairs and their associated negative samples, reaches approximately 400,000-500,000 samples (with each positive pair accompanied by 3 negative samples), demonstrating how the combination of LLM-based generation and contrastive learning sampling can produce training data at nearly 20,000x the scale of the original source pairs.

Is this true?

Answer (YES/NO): NO